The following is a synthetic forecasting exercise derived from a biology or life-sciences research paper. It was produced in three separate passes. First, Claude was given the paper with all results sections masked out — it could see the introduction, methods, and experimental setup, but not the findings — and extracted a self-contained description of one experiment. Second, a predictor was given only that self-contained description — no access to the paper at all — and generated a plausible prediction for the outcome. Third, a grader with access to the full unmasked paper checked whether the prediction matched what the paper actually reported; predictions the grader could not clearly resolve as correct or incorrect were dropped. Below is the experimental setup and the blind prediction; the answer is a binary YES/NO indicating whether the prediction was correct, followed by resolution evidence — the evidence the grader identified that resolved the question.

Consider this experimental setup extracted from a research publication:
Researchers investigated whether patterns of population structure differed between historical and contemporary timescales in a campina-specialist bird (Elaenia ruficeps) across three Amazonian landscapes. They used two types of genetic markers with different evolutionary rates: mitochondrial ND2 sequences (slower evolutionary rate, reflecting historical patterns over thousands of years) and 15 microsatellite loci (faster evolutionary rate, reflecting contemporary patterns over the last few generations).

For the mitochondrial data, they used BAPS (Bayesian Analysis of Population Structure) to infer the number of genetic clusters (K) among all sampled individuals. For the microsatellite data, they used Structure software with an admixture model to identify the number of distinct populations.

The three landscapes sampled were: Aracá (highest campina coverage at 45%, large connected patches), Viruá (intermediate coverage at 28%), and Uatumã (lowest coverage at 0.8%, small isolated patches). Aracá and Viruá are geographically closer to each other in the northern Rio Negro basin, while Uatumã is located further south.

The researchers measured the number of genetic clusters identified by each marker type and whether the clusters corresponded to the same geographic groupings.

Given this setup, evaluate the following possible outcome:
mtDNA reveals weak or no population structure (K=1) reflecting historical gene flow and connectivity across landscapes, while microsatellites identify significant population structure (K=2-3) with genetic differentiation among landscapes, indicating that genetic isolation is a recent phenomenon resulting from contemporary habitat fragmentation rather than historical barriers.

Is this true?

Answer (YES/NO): NO